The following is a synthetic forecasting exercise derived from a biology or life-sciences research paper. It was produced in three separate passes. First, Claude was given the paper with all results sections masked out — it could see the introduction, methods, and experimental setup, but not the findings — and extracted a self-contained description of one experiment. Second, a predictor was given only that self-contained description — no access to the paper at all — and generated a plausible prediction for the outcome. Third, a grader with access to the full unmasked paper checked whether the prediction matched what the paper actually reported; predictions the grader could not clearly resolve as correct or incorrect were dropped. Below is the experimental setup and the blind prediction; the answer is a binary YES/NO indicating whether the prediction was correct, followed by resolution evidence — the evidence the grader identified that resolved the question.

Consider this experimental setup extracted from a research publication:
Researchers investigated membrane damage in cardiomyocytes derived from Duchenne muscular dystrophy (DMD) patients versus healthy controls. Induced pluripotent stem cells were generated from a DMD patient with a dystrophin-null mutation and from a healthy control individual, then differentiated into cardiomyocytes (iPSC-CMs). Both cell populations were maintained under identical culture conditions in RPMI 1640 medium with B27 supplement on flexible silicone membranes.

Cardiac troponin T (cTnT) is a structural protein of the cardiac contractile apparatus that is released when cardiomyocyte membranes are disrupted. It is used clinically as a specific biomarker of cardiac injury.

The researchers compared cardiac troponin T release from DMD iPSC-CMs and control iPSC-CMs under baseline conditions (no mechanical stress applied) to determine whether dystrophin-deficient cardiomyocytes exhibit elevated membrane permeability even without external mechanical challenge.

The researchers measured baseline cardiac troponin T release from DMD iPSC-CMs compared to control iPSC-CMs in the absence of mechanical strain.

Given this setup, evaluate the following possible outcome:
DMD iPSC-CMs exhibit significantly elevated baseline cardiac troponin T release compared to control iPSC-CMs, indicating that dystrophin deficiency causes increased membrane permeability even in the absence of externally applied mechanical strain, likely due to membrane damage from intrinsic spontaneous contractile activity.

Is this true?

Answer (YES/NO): NO